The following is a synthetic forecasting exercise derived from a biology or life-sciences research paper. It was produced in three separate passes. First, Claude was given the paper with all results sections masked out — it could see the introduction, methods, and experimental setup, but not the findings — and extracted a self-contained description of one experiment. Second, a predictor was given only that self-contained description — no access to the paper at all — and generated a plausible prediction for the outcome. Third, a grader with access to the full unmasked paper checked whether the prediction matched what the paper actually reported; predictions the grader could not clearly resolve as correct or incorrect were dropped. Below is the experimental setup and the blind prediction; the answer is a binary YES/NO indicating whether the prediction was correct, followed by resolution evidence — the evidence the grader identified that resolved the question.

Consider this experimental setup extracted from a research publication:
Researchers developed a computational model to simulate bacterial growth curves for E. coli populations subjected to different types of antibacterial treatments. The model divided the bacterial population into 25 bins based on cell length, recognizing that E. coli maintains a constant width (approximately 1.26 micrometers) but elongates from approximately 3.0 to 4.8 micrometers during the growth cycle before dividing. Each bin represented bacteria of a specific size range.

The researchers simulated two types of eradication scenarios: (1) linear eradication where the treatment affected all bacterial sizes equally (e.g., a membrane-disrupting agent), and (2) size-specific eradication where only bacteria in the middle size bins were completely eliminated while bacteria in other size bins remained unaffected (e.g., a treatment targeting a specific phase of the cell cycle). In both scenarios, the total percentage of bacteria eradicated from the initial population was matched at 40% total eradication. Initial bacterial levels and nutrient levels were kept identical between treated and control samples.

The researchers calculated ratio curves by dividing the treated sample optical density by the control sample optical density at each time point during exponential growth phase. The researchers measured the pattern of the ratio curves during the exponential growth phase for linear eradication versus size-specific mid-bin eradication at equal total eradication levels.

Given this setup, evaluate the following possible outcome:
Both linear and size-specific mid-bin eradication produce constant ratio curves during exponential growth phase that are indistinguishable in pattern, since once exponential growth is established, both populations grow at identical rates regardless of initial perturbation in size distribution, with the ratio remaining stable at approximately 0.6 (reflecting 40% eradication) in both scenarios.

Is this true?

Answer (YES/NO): NO